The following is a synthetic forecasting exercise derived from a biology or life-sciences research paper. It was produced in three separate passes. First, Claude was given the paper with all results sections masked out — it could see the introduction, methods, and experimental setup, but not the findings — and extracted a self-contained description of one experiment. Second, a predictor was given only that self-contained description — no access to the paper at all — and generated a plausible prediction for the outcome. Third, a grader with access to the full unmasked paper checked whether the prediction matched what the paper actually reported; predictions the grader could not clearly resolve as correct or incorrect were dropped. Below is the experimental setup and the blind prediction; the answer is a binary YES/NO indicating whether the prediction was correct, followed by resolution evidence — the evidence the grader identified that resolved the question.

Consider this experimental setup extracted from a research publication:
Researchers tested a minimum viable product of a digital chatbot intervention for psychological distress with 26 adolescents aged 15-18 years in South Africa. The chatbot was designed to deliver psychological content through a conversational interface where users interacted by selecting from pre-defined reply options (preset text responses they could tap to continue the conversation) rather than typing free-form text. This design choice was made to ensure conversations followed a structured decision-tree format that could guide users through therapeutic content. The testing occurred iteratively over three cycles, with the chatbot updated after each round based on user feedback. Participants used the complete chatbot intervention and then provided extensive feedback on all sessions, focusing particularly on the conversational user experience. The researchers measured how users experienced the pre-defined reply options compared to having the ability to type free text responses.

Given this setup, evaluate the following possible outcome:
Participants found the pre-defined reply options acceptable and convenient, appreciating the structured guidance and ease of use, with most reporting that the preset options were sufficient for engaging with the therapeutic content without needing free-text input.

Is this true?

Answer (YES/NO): NO